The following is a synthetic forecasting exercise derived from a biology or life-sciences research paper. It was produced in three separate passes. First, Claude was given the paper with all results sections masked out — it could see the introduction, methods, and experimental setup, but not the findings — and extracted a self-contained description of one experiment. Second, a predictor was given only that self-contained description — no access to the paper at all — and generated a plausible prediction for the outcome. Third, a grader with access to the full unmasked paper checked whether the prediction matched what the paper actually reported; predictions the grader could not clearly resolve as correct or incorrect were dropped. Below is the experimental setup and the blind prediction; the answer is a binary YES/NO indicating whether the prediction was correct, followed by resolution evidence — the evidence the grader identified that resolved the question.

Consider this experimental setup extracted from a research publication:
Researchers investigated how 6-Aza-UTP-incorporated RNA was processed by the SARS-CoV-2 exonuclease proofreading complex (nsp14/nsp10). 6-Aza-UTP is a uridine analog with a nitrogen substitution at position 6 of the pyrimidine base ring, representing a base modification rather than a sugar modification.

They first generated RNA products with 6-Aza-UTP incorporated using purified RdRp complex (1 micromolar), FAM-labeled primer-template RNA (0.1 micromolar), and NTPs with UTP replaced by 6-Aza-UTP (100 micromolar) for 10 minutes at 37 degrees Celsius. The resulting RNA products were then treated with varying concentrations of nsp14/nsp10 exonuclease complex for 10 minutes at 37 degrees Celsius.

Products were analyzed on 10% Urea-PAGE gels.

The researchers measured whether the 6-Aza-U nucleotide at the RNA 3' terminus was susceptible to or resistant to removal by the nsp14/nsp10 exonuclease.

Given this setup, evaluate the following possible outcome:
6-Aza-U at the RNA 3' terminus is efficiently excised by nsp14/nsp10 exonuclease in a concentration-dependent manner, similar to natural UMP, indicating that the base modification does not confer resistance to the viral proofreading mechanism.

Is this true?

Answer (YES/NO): YES